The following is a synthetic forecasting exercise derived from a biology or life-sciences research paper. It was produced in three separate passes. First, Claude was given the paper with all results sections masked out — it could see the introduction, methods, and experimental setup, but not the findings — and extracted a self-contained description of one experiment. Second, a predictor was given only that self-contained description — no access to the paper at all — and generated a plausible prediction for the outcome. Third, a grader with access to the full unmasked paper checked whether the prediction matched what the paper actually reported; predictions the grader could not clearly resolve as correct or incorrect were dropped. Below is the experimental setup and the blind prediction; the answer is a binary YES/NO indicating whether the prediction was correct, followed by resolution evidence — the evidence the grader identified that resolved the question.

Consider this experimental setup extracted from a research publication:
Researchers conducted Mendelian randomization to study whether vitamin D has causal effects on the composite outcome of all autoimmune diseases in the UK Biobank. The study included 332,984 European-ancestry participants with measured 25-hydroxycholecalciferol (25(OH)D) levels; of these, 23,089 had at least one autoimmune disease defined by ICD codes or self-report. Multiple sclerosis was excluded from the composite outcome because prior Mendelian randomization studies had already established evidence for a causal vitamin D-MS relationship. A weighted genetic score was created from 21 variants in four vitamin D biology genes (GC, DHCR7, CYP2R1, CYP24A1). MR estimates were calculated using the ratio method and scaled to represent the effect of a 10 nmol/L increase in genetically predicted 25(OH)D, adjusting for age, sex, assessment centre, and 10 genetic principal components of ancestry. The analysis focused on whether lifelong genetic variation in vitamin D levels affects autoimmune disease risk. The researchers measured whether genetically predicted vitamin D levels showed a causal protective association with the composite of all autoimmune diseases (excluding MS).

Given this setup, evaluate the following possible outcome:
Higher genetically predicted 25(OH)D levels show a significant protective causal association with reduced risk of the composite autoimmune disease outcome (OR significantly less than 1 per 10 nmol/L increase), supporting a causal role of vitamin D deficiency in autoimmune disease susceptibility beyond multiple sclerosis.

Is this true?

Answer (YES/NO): NO